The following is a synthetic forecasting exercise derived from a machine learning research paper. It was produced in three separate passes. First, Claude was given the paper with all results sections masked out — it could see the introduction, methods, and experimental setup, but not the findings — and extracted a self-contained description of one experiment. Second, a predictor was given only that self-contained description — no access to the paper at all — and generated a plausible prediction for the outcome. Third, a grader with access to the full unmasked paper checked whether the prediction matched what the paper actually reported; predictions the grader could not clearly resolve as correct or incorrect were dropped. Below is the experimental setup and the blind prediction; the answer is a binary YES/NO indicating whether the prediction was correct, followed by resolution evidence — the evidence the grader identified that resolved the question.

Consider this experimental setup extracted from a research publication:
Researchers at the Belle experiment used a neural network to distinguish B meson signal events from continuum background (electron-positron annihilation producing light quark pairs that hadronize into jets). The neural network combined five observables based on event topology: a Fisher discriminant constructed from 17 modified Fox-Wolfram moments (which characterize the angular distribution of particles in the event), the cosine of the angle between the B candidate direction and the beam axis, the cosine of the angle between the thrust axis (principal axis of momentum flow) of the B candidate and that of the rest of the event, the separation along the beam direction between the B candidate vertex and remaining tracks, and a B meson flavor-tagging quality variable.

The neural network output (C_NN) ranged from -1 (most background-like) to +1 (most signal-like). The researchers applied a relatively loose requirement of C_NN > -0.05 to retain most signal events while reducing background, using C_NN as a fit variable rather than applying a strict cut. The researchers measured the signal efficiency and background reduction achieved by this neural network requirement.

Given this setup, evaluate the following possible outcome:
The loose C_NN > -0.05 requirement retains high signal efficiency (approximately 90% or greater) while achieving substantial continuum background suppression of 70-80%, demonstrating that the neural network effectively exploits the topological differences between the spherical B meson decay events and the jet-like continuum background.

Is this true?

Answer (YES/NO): NO